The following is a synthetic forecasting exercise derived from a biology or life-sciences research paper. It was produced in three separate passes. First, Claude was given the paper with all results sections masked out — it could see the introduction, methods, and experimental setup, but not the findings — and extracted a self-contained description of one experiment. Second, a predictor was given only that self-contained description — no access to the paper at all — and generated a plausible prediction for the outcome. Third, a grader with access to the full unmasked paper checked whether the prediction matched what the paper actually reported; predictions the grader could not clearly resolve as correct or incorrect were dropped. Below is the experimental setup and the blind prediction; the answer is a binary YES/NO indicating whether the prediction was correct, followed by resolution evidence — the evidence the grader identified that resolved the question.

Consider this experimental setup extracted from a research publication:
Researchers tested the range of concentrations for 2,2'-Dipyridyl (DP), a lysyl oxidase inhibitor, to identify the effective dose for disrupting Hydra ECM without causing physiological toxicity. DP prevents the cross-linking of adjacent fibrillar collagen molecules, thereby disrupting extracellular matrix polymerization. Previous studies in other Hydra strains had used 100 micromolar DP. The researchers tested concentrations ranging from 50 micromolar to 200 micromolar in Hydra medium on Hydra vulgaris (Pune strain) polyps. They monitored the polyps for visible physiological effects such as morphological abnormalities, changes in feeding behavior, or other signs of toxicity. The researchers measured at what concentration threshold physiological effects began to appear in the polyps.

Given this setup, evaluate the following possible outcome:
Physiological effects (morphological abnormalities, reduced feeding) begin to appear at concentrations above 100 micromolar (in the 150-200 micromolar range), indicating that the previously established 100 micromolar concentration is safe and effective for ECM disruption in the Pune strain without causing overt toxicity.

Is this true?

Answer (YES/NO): YES